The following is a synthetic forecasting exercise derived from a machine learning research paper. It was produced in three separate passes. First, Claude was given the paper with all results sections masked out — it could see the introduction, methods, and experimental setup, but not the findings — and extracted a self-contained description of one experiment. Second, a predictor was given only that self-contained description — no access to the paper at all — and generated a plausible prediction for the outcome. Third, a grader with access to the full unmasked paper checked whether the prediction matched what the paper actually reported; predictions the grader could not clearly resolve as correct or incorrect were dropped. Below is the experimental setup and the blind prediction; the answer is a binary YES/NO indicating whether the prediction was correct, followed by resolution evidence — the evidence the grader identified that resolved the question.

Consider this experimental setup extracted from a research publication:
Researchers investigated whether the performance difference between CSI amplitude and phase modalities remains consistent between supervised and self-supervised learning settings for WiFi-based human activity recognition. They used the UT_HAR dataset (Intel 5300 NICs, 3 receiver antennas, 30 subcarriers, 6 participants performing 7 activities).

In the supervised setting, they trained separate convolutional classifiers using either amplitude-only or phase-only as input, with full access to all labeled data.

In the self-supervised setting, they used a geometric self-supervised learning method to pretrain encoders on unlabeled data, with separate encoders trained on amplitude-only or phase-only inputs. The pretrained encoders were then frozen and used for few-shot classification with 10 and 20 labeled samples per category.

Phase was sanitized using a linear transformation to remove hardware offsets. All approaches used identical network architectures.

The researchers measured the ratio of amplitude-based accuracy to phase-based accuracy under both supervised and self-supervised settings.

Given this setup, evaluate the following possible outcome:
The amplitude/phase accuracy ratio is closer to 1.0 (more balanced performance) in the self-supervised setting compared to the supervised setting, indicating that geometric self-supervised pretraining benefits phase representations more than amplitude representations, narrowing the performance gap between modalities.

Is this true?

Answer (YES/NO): NO